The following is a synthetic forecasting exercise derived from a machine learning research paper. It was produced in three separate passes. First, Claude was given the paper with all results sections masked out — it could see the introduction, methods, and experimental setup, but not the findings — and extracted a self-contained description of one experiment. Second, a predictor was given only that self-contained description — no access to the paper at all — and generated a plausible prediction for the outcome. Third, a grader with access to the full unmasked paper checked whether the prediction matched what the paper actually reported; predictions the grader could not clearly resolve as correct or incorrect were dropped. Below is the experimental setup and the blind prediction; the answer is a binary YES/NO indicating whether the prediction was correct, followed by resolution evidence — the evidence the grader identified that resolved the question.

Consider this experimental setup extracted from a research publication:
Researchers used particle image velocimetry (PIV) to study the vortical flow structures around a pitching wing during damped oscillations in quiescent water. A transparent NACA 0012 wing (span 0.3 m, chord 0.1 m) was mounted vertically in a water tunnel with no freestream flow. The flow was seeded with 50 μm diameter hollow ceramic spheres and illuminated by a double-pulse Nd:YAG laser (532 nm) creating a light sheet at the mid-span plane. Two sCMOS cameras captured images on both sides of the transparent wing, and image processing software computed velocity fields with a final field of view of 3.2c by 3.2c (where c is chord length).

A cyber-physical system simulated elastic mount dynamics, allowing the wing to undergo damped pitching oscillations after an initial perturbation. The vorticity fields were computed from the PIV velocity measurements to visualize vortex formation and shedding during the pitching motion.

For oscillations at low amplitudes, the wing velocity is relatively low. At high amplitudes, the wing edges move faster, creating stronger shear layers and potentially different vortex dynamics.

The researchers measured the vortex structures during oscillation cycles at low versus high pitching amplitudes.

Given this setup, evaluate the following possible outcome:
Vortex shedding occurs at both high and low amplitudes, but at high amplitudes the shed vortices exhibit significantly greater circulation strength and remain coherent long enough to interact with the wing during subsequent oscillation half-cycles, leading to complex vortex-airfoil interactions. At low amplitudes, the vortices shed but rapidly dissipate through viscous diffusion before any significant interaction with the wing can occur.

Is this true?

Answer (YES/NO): NO